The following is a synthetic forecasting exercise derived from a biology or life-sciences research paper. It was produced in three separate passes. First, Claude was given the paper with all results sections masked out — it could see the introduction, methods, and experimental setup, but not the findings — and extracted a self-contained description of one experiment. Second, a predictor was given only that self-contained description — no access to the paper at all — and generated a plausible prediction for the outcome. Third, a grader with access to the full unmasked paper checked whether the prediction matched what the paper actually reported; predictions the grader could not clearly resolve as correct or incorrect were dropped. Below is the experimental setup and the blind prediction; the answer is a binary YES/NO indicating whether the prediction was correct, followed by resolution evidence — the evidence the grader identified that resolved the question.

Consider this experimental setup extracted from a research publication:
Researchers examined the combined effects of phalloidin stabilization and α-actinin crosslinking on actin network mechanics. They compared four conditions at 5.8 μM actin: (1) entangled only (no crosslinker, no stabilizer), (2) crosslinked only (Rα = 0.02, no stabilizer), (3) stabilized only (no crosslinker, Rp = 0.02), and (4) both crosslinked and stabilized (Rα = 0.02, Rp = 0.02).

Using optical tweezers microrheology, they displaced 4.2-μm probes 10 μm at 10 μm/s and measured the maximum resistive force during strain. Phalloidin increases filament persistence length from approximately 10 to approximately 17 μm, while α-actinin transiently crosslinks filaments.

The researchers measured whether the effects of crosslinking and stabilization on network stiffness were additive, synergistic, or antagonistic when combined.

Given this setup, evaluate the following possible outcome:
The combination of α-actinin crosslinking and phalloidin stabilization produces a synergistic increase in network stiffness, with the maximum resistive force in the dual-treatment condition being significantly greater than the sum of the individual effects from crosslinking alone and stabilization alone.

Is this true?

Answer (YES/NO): YES